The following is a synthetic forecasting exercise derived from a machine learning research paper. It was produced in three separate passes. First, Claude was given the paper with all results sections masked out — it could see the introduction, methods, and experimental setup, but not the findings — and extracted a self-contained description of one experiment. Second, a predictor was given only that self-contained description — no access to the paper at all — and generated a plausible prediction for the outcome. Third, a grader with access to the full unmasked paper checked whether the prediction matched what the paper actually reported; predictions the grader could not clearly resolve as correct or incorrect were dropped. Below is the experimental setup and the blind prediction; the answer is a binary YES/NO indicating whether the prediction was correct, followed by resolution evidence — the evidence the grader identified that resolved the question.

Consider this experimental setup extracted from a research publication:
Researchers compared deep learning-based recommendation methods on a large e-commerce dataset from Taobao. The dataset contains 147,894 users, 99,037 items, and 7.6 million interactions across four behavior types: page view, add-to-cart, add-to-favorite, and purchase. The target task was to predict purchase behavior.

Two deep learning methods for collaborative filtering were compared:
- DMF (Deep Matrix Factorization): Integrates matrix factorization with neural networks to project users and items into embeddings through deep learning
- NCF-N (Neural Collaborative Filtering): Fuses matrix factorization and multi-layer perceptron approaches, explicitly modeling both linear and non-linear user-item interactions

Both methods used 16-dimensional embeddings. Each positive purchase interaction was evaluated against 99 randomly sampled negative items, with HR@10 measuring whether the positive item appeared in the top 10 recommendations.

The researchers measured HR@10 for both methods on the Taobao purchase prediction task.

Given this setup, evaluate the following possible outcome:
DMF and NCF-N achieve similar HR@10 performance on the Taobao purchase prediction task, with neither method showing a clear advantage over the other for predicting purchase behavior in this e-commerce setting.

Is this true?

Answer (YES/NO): NO